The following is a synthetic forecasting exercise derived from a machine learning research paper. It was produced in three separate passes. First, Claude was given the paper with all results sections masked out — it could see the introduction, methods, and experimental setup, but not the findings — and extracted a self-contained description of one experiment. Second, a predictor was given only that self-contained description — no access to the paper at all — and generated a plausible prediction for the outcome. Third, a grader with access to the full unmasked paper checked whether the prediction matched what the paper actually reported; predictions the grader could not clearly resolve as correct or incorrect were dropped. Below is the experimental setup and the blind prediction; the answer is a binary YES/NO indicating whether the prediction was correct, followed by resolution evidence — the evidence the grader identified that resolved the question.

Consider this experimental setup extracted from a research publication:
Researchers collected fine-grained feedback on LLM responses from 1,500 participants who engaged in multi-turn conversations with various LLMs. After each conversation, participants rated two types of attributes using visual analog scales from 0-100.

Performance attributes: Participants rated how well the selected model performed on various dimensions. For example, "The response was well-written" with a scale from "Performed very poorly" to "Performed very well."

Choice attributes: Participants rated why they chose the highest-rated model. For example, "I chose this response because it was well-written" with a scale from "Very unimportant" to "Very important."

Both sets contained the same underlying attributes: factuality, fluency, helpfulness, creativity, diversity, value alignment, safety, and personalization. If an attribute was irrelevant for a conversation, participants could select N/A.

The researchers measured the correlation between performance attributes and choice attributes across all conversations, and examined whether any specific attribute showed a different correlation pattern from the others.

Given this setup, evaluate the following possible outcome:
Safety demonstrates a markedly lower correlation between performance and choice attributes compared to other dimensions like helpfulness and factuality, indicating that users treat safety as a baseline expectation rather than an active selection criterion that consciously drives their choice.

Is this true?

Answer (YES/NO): YES